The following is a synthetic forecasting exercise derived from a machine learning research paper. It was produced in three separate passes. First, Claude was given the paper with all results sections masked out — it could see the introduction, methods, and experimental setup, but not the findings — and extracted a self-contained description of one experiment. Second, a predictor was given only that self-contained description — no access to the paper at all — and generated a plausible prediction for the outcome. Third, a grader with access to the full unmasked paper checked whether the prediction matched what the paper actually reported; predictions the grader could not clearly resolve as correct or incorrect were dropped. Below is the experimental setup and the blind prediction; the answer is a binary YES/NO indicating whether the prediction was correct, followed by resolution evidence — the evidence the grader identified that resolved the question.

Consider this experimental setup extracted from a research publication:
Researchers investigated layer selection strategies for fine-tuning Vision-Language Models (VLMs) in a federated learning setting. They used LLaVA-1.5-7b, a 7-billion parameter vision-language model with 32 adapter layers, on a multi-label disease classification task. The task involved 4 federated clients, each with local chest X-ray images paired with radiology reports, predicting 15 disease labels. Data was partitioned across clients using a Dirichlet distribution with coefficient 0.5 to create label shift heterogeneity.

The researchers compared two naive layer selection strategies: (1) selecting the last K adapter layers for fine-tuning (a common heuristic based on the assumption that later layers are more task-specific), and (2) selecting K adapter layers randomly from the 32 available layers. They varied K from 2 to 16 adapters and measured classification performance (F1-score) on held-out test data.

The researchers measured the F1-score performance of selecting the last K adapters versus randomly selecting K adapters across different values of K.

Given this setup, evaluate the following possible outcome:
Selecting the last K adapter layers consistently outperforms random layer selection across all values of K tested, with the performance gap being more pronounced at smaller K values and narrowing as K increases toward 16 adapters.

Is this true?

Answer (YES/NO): NO